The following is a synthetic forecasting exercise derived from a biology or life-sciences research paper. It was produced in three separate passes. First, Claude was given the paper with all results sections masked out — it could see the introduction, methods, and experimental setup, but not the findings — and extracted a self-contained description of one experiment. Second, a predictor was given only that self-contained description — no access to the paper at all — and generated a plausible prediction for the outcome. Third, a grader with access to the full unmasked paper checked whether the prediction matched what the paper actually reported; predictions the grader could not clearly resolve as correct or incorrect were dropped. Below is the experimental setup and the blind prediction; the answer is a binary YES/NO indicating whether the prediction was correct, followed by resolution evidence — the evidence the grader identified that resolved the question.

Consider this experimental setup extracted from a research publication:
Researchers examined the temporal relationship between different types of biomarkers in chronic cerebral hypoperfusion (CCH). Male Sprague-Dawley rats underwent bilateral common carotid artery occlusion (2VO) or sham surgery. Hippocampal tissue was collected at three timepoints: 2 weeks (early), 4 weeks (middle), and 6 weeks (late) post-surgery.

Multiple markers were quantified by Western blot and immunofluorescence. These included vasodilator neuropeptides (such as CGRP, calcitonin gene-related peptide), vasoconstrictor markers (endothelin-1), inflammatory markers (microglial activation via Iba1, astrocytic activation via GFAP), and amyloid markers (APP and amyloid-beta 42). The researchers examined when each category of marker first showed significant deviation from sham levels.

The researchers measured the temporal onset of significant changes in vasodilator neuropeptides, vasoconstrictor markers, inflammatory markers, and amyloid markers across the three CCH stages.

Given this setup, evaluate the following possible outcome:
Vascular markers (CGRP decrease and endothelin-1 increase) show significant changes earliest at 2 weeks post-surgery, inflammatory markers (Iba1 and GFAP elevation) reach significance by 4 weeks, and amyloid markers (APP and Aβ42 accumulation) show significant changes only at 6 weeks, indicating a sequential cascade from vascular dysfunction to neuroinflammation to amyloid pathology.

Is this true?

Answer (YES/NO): NO